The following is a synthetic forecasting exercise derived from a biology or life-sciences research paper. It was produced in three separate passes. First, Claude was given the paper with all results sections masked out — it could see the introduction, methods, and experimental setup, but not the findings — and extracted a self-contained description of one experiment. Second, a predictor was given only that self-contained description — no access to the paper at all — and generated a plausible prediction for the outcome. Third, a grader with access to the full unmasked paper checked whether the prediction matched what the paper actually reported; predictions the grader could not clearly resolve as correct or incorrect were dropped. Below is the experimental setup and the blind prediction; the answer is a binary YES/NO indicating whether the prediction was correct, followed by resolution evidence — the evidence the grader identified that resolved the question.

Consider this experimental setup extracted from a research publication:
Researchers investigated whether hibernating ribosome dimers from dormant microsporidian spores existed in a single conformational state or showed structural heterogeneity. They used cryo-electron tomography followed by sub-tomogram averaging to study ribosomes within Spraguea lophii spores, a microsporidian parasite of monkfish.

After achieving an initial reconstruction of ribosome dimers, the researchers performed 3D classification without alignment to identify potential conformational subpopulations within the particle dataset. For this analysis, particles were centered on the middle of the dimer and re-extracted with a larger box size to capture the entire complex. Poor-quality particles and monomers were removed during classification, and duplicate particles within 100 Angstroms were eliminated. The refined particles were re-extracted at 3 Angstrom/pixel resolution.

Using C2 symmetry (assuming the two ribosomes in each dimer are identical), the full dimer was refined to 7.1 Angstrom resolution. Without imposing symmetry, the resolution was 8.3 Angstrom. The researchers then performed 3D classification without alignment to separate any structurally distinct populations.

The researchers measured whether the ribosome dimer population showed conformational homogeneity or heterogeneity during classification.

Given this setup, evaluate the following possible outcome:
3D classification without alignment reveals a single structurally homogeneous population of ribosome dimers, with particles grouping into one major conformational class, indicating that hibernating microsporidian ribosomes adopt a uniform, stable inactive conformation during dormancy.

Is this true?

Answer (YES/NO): NO